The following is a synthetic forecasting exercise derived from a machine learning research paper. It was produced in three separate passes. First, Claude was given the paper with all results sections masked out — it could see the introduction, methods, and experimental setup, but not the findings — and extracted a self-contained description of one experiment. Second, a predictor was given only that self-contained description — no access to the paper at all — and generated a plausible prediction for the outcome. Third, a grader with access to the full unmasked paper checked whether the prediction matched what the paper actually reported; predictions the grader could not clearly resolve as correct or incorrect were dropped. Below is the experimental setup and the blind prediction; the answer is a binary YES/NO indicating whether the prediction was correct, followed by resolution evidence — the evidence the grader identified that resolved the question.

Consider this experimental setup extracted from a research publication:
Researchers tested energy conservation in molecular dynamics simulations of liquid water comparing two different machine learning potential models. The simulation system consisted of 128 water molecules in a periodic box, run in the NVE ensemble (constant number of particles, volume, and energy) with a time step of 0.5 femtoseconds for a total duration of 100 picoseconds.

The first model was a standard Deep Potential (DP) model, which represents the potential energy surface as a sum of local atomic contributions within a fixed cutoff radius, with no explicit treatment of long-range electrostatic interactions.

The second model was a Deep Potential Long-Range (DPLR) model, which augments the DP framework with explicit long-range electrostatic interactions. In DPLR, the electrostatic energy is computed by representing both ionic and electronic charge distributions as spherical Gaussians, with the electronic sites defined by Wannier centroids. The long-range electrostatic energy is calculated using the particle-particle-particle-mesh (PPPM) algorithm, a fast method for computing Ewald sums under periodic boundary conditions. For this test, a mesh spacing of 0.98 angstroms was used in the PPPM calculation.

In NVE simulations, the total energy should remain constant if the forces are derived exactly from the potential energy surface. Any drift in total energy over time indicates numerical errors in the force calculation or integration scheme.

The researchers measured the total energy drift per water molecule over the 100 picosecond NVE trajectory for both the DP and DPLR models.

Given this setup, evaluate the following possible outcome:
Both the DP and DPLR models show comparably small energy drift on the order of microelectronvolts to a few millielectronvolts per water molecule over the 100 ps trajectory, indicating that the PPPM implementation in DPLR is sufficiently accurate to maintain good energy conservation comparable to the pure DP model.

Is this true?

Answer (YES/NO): NO